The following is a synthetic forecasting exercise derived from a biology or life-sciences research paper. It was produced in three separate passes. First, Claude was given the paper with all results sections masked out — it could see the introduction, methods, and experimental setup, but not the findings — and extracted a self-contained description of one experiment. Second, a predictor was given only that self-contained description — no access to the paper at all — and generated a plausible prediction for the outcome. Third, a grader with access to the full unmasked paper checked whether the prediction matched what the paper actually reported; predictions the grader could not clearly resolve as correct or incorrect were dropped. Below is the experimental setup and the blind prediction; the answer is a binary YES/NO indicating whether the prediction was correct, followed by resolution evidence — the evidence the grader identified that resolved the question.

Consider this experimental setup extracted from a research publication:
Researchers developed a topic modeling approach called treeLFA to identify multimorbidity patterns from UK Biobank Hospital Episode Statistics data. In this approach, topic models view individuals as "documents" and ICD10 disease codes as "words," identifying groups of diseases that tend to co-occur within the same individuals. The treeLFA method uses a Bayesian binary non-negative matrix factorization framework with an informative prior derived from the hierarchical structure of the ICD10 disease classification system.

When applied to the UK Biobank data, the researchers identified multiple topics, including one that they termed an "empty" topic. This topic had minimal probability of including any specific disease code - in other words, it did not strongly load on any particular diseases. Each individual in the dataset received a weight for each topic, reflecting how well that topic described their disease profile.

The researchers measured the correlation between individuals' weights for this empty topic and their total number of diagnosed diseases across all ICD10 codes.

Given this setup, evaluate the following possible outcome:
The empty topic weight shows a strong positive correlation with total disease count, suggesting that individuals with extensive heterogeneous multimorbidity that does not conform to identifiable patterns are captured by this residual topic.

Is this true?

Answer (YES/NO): NO